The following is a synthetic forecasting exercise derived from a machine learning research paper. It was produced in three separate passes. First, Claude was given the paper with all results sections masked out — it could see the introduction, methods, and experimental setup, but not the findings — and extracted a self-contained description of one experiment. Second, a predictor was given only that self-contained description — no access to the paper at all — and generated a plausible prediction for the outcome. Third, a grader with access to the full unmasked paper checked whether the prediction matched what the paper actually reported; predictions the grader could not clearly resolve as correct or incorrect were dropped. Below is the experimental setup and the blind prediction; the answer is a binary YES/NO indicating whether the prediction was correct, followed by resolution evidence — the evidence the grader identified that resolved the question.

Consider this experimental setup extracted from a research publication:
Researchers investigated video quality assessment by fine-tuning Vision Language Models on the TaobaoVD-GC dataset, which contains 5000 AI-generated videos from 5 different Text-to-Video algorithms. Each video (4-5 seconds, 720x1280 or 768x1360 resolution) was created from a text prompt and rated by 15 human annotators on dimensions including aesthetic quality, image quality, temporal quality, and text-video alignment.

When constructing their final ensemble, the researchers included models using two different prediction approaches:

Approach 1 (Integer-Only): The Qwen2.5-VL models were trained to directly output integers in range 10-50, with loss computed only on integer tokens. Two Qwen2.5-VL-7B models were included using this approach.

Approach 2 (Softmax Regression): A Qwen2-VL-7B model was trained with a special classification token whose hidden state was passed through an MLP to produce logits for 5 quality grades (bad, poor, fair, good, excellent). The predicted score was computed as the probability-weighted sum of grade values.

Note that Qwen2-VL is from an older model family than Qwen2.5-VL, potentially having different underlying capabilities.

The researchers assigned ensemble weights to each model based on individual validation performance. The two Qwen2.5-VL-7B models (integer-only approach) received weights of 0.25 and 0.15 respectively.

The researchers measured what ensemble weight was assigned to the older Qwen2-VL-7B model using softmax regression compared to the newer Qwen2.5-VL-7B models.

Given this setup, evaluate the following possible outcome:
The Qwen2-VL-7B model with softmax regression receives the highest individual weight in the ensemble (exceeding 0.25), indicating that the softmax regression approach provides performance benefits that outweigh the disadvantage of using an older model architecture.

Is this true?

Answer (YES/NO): NO